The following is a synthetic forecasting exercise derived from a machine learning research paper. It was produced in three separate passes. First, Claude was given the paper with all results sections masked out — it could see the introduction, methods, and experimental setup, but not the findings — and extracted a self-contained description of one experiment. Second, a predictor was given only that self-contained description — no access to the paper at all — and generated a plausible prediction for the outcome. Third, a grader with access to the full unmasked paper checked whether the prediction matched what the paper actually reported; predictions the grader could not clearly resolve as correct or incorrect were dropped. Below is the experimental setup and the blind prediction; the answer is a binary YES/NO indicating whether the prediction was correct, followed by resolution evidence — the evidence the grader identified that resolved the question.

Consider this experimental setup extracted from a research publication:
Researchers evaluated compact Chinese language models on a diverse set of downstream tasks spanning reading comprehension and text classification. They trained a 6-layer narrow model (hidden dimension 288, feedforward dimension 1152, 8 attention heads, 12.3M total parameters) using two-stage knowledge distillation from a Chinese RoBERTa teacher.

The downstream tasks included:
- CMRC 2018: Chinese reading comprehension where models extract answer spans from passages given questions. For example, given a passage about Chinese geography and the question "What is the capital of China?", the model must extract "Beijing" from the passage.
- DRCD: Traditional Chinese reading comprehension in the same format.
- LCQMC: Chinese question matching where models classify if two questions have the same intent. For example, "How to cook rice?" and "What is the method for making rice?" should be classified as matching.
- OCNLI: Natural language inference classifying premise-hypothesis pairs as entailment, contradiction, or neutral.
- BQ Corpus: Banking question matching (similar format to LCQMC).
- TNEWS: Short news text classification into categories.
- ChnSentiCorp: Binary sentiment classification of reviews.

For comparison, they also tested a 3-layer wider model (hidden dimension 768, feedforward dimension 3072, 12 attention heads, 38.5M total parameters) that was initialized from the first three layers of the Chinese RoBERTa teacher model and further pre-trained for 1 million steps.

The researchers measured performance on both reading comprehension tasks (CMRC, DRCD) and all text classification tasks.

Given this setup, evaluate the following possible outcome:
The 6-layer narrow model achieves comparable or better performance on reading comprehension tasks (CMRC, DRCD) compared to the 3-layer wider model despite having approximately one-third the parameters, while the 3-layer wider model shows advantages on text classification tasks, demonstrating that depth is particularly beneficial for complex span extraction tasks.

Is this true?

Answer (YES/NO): YES